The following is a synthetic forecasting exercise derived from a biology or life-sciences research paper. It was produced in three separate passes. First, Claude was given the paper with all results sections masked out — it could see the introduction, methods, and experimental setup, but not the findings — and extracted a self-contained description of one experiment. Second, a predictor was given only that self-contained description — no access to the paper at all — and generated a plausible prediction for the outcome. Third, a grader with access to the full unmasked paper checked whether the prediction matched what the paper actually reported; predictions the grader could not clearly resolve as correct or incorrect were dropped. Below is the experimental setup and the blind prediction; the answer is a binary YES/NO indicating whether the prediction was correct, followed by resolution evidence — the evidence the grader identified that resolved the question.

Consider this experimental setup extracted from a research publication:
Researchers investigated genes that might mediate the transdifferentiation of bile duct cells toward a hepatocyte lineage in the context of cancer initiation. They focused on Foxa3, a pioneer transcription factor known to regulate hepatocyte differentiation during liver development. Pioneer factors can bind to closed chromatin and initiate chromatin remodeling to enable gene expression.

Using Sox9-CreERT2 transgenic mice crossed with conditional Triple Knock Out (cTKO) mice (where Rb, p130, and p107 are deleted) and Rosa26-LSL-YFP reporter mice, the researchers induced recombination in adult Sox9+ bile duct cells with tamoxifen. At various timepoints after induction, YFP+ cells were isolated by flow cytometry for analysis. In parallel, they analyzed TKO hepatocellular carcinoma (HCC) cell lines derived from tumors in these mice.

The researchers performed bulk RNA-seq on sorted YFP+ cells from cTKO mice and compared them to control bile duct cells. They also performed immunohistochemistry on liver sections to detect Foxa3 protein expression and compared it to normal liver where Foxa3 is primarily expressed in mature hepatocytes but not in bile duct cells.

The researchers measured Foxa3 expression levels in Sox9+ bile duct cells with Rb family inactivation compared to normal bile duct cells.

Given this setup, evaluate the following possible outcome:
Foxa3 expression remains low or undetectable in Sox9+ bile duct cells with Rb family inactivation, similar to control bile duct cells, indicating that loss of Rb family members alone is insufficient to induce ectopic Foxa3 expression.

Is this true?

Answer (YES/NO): NO